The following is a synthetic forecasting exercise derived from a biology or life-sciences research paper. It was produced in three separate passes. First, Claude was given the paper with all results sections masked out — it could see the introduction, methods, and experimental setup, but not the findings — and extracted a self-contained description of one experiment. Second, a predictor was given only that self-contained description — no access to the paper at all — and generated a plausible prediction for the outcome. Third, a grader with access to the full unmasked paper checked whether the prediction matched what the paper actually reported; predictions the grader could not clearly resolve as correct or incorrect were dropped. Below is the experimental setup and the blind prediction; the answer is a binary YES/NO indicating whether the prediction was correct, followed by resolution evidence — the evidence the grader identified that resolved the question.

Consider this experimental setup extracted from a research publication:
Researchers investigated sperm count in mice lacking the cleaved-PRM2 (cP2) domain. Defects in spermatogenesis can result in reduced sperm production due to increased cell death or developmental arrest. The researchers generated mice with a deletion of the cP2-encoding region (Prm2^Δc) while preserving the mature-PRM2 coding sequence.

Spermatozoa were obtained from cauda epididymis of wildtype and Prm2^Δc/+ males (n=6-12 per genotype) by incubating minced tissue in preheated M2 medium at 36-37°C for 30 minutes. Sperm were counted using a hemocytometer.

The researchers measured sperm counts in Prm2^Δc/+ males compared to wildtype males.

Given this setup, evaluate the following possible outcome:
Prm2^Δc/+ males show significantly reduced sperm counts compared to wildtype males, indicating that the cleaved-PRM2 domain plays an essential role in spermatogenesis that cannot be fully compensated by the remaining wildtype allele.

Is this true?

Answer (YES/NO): NO